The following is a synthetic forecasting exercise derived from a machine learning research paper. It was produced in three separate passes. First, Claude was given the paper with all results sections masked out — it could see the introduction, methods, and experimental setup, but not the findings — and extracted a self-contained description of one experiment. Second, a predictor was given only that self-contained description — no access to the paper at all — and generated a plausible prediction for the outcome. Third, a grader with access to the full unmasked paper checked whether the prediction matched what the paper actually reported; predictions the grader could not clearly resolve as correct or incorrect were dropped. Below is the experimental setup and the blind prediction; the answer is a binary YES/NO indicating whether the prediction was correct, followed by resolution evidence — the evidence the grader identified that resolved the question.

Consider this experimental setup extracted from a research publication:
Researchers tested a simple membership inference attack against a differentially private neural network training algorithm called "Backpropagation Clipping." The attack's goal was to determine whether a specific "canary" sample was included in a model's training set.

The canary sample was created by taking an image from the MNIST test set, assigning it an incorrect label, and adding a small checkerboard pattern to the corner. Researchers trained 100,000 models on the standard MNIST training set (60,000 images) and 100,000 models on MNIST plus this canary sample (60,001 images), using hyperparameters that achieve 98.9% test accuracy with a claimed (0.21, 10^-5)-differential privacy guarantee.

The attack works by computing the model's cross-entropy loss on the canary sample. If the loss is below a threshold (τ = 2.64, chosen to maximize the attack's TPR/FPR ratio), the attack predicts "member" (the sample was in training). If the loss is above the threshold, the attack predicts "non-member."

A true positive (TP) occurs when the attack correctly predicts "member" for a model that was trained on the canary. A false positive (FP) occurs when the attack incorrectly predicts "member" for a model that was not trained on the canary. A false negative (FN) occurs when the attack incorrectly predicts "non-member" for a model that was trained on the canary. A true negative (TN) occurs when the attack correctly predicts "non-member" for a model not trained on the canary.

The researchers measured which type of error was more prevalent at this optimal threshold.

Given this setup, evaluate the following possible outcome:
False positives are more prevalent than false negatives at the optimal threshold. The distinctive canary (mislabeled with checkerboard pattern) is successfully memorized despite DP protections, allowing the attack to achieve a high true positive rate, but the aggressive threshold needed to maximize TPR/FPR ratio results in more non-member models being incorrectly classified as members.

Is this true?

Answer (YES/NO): NO